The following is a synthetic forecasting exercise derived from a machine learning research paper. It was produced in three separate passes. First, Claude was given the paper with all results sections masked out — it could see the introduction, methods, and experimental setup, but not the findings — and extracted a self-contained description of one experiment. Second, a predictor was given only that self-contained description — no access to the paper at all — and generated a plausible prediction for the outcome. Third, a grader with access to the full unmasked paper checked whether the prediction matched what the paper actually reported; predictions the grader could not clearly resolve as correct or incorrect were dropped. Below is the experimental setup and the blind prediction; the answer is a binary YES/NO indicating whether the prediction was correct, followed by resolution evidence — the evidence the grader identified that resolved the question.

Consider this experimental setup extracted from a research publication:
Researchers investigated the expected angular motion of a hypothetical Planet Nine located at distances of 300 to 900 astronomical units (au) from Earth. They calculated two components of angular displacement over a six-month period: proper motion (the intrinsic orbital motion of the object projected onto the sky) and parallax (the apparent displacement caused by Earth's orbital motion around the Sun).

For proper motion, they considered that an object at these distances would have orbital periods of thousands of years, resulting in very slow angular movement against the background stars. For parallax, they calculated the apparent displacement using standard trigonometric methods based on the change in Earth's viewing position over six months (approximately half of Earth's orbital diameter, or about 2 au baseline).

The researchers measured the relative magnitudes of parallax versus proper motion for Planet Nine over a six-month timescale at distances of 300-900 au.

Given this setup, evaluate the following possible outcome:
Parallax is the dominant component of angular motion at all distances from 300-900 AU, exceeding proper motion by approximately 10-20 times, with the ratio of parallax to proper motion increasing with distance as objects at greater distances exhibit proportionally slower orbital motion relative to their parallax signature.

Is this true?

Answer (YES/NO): NO